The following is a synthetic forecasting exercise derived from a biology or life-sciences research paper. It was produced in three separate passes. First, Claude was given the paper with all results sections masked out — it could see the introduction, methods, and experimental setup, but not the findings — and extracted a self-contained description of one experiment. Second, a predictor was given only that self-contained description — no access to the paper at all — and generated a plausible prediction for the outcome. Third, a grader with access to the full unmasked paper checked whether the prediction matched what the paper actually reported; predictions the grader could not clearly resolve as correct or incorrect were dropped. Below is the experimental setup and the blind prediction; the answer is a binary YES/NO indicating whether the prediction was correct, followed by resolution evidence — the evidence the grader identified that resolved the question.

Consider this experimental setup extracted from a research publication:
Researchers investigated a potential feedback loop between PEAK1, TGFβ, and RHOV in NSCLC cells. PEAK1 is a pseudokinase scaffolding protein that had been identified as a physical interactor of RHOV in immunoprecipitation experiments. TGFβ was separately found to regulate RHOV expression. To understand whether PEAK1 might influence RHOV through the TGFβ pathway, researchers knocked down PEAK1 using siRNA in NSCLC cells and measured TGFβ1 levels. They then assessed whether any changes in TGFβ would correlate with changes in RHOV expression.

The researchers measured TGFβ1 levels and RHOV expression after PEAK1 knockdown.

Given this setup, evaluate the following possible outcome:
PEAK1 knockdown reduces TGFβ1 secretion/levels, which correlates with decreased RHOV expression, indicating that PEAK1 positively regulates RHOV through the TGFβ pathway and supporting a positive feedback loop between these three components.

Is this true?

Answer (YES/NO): NO